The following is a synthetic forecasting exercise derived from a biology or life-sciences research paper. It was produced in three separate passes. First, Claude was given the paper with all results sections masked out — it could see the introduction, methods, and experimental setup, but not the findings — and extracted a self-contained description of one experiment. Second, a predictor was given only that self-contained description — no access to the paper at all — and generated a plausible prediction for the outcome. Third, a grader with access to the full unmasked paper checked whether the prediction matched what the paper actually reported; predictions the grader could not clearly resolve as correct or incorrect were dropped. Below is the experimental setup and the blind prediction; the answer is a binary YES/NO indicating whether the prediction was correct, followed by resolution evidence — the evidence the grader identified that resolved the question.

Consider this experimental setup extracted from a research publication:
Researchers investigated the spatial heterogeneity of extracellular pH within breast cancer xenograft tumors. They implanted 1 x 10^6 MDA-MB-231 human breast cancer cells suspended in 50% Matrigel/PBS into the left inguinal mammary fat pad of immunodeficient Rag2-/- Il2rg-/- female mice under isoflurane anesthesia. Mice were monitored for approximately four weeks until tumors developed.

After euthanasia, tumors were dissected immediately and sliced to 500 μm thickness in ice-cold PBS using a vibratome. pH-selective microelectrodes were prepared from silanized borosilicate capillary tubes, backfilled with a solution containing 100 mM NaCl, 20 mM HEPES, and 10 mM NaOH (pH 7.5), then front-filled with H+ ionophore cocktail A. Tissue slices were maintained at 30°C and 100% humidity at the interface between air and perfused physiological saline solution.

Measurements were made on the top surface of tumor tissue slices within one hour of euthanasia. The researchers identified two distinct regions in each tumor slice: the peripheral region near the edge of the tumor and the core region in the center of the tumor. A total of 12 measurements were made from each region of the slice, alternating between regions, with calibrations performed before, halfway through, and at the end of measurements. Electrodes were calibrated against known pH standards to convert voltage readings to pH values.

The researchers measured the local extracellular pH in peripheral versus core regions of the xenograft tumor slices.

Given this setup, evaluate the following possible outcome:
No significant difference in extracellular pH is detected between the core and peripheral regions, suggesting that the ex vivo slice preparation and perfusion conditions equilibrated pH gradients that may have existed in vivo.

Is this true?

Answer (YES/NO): NO